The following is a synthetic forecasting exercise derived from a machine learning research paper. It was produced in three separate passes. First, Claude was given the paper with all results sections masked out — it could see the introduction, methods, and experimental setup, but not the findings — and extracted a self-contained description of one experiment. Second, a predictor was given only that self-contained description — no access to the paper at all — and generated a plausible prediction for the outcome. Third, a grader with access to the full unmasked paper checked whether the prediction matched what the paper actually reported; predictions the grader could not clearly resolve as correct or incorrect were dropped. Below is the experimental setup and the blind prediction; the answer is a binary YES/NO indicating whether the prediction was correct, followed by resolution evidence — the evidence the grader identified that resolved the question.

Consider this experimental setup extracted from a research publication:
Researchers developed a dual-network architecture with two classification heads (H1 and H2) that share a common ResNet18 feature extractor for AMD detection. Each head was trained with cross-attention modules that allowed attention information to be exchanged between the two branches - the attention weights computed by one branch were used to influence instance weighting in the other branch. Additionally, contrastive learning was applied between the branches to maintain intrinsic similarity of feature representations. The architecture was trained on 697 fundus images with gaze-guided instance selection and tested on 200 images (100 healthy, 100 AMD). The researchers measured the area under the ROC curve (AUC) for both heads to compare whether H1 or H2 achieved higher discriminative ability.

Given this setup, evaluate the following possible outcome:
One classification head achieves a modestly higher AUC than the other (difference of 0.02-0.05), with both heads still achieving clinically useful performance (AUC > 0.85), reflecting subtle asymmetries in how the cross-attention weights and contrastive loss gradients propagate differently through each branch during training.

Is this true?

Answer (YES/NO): NO